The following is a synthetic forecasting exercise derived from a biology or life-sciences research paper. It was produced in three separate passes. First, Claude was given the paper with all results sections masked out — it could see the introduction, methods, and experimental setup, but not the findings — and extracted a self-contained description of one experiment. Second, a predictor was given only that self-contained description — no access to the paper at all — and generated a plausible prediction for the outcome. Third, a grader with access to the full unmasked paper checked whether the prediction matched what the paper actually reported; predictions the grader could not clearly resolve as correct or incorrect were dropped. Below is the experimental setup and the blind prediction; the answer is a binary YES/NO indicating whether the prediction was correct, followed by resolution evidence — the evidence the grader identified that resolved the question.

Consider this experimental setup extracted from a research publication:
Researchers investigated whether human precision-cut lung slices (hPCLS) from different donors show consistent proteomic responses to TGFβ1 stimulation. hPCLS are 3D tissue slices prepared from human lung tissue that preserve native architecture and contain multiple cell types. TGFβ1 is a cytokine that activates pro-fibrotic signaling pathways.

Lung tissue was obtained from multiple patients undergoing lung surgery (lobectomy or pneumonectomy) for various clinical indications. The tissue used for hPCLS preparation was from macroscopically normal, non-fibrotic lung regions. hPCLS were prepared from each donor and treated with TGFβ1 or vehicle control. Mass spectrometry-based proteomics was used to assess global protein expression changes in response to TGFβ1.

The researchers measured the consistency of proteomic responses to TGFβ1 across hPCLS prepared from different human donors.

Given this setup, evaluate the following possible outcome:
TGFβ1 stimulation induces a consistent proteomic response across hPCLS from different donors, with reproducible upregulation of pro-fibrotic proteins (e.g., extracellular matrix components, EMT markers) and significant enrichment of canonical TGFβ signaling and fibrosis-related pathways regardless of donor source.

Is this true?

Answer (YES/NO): YES